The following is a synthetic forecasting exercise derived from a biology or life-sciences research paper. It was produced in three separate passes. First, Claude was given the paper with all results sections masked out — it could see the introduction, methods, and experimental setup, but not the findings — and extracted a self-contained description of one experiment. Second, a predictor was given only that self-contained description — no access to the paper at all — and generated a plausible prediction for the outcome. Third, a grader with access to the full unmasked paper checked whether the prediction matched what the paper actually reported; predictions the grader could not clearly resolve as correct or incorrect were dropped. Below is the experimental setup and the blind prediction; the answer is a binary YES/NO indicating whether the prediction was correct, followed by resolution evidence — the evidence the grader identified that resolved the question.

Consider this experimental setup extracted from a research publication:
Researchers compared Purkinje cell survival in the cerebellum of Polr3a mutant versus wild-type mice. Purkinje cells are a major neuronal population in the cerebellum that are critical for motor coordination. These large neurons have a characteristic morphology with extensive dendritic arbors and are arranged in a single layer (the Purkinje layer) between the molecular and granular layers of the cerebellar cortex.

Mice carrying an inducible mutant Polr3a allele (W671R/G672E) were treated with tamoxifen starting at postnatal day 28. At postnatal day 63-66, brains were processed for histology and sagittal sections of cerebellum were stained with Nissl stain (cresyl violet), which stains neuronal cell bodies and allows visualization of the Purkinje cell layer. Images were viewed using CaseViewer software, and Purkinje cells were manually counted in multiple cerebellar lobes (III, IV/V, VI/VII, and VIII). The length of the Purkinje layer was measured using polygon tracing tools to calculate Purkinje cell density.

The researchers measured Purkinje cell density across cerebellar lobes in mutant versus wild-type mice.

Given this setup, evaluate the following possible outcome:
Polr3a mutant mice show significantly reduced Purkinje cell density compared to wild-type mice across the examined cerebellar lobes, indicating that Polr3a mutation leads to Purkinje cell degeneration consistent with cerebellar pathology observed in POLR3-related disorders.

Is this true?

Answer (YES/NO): NO